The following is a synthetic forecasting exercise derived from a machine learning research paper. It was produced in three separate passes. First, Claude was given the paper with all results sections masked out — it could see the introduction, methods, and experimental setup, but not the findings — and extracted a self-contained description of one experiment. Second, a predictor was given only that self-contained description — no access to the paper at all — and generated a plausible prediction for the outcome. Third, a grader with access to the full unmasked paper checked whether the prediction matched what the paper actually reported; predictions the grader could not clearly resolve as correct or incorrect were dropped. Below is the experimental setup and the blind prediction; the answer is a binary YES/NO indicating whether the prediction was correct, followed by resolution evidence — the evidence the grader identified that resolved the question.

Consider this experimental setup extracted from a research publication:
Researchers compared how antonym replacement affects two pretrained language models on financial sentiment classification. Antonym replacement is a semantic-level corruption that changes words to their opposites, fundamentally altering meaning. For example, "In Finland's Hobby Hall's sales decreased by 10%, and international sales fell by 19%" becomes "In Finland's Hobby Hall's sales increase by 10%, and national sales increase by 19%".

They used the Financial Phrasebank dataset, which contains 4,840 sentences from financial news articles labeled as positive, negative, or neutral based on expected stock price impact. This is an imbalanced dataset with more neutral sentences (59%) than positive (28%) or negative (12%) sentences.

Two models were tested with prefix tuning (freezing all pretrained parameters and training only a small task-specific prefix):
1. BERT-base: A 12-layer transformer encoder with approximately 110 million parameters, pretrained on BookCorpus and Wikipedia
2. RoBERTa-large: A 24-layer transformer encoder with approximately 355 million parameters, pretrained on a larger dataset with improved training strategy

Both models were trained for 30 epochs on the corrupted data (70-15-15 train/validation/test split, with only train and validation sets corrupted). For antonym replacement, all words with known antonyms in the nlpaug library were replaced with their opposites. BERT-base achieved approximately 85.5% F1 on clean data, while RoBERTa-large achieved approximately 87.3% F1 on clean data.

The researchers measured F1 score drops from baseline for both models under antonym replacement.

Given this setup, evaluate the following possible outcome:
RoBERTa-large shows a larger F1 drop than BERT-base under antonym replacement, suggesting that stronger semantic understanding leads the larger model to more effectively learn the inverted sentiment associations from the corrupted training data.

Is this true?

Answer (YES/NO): YES